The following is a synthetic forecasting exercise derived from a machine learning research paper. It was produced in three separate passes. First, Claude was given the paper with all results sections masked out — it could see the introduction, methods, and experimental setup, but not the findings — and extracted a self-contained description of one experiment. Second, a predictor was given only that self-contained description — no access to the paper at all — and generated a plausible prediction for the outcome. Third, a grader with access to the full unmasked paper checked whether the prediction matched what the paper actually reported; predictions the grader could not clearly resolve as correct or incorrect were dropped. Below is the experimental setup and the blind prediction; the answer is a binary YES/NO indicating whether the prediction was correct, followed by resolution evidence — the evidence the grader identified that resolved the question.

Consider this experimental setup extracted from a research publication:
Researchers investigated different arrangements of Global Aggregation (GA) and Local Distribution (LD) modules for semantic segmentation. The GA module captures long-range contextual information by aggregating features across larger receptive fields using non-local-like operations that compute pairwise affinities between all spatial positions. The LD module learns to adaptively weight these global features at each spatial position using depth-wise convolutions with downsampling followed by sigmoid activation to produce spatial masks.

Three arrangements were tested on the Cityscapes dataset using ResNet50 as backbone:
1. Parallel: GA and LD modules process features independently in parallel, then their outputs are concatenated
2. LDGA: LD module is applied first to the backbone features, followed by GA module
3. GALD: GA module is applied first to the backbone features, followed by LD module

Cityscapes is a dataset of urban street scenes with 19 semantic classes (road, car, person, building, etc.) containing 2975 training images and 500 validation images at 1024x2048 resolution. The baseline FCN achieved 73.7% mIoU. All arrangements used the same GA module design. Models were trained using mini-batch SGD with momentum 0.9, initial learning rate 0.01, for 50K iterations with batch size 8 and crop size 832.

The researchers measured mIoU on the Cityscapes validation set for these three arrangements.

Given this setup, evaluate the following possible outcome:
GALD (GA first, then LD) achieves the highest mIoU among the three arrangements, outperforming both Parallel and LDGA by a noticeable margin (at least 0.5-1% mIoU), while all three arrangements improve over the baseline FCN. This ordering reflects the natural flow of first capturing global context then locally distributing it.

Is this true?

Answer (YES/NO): YES